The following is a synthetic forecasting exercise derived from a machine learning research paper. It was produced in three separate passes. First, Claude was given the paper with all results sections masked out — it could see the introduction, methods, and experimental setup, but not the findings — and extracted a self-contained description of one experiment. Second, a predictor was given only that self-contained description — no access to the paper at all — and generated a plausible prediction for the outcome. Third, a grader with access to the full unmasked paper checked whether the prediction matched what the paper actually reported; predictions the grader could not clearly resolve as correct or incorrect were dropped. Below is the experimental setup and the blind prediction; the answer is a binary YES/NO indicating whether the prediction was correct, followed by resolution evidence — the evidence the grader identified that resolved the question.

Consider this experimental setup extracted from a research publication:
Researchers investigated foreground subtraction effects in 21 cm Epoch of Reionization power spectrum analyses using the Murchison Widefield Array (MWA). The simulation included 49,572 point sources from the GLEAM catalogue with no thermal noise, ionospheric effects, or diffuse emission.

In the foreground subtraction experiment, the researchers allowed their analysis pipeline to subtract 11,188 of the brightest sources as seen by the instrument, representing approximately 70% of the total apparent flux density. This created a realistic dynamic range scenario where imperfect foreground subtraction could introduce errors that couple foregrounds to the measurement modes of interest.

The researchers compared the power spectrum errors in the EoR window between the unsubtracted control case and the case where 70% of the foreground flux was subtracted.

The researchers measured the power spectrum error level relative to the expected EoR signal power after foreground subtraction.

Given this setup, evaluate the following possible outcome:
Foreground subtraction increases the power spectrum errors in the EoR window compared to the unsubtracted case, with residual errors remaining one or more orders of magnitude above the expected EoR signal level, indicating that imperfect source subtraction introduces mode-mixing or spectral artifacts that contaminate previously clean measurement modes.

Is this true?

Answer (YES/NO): NO